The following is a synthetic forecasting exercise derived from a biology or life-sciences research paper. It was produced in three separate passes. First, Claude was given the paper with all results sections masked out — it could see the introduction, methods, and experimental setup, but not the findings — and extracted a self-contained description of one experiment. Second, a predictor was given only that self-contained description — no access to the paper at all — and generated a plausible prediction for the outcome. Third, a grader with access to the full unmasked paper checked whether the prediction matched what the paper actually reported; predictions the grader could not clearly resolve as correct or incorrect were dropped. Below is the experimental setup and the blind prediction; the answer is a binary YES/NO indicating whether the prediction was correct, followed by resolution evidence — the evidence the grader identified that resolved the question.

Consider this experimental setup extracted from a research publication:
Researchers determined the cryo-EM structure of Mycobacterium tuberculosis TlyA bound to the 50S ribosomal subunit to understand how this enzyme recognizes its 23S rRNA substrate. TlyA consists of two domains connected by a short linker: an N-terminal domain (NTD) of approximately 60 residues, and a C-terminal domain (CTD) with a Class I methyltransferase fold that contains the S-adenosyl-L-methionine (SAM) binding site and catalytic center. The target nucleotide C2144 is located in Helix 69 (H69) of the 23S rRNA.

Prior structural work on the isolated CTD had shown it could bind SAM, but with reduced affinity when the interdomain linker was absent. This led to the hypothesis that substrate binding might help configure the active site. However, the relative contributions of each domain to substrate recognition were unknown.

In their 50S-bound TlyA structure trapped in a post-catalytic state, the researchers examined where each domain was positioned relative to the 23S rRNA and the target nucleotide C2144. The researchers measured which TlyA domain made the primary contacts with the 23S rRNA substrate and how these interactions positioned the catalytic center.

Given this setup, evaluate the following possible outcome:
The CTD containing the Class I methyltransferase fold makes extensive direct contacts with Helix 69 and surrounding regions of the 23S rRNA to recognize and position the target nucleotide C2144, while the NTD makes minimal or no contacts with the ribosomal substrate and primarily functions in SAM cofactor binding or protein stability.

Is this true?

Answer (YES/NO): NO